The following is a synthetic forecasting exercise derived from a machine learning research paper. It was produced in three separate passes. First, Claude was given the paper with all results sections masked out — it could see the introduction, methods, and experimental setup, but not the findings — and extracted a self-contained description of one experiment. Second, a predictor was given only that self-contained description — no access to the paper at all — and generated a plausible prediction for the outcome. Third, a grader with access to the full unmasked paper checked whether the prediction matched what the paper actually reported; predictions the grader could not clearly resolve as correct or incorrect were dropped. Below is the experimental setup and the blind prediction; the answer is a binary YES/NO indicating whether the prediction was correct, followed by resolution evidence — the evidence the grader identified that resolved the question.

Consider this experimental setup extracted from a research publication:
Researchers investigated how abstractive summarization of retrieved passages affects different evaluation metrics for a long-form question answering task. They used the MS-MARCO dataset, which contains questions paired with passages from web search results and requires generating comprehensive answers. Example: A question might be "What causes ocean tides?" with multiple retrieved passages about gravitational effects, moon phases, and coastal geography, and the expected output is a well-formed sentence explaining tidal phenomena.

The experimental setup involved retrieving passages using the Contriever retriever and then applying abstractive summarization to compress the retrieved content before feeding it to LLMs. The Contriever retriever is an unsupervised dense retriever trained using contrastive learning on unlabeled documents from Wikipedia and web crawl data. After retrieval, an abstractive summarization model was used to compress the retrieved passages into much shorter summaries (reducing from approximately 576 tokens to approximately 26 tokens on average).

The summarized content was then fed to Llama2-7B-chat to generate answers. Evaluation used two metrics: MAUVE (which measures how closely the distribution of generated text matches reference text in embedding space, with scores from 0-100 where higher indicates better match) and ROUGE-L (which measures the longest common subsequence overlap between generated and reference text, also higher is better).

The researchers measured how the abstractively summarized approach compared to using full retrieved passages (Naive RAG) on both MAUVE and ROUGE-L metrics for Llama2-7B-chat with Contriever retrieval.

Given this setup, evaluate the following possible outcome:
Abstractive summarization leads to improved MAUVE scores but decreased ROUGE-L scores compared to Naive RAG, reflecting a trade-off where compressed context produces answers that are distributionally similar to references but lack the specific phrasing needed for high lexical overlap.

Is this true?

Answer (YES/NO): NO